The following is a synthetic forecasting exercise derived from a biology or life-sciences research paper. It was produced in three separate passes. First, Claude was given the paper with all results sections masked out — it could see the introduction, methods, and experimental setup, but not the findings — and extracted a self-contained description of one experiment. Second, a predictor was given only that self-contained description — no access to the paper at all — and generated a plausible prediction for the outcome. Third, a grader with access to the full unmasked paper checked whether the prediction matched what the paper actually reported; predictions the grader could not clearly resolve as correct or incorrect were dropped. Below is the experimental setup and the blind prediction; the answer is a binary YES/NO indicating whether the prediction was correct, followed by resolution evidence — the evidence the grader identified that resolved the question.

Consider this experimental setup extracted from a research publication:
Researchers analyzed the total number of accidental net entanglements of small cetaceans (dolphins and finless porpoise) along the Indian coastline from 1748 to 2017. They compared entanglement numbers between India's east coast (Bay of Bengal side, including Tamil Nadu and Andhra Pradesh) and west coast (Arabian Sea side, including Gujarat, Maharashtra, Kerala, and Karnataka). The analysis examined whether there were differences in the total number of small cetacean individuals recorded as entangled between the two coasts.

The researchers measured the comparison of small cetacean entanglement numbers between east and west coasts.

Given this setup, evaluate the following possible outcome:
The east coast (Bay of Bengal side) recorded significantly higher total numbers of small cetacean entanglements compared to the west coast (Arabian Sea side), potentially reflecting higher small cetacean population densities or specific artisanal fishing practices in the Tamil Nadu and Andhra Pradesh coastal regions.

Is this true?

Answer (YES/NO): NO